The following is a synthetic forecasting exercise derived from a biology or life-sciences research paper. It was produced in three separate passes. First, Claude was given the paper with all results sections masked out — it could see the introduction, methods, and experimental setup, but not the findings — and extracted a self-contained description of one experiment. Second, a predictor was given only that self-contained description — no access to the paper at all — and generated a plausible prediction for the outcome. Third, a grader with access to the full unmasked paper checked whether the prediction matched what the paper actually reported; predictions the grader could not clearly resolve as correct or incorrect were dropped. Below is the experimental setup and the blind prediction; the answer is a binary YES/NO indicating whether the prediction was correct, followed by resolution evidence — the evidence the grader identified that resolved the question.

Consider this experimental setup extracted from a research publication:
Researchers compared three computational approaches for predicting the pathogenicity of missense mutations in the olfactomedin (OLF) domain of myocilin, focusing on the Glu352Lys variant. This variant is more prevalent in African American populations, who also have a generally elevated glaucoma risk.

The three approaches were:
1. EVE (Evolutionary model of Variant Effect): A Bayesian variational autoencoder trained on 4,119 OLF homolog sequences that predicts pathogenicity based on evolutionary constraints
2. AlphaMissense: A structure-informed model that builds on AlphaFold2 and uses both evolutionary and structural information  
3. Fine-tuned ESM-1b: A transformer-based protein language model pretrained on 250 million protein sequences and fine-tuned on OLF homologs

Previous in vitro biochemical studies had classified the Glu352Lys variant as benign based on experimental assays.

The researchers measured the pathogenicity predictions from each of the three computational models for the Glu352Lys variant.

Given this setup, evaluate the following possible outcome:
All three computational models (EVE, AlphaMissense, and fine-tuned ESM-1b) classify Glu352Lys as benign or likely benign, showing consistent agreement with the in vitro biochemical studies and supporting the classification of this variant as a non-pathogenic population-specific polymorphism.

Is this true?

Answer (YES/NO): NO